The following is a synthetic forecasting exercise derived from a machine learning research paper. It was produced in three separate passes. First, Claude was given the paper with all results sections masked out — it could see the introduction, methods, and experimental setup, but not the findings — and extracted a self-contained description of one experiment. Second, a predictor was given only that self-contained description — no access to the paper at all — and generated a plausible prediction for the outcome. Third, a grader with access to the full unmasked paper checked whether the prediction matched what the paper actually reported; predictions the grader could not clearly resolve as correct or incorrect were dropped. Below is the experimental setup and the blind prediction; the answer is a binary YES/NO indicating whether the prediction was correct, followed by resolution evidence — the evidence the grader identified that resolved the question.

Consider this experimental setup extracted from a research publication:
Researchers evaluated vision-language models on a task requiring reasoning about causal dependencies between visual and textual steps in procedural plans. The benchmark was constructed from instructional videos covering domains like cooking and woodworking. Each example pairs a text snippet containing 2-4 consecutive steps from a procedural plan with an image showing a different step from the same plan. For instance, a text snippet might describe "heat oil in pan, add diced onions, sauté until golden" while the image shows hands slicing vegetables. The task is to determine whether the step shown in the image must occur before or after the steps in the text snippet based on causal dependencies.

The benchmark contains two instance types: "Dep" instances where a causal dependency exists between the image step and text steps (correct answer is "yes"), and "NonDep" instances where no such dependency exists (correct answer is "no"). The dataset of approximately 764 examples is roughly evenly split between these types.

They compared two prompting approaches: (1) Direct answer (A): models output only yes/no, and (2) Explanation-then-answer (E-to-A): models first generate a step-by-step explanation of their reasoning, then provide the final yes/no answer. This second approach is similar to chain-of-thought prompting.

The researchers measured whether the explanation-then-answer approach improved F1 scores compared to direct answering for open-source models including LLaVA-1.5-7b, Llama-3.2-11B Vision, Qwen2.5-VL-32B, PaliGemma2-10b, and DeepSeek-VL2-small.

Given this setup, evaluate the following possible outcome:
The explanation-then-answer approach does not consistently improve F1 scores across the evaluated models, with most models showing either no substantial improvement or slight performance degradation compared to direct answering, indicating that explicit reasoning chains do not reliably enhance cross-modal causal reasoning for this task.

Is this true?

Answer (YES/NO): YES